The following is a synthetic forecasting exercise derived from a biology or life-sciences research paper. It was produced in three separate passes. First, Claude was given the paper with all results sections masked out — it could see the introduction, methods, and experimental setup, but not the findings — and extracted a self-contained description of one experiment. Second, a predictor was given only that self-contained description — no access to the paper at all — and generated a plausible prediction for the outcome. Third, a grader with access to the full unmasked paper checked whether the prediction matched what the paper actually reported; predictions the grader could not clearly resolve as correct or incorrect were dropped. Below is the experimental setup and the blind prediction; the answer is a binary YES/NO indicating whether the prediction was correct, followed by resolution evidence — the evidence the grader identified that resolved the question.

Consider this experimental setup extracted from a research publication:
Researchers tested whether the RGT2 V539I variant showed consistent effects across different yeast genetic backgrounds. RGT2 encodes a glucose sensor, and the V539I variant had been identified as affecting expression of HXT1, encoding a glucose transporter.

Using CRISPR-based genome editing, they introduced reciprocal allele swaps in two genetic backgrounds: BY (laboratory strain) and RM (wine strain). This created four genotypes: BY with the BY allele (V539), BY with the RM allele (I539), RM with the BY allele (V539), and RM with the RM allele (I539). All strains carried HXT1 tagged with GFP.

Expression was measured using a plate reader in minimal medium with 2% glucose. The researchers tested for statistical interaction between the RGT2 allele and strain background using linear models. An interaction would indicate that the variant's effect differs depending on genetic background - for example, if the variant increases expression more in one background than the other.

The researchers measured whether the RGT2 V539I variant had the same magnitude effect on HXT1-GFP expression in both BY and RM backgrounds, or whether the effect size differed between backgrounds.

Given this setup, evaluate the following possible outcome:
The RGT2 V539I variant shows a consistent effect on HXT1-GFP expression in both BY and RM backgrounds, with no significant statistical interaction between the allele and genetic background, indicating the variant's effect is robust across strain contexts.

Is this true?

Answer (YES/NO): YES